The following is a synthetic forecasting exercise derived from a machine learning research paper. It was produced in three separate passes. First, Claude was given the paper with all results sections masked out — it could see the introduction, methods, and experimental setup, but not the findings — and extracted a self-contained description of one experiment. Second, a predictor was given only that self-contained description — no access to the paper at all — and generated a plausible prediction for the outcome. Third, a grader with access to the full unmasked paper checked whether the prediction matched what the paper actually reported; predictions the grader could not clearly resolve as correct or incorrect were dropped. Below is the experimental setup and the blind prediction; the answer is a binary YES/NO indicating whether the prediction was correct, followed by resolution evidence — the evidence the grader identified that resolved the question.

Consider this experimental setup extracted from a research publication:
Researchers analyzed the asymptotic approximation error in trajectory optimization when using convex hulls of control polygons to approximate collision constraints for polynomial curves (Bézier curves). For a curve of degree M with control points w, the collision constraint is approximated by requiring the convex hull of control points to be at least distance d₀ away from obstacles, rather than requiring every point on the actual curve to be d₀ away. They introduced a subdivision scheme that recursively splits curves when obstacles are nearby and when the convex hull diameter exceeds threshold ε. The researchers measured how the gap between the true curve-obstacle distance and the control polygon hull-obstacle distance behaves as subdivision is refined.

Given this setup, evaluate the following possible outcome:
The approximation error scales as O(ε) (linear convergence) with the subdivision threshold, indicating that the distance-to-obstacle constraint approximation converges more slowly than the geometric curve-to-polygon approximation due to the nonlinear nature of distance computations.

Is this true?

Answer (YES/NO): YES